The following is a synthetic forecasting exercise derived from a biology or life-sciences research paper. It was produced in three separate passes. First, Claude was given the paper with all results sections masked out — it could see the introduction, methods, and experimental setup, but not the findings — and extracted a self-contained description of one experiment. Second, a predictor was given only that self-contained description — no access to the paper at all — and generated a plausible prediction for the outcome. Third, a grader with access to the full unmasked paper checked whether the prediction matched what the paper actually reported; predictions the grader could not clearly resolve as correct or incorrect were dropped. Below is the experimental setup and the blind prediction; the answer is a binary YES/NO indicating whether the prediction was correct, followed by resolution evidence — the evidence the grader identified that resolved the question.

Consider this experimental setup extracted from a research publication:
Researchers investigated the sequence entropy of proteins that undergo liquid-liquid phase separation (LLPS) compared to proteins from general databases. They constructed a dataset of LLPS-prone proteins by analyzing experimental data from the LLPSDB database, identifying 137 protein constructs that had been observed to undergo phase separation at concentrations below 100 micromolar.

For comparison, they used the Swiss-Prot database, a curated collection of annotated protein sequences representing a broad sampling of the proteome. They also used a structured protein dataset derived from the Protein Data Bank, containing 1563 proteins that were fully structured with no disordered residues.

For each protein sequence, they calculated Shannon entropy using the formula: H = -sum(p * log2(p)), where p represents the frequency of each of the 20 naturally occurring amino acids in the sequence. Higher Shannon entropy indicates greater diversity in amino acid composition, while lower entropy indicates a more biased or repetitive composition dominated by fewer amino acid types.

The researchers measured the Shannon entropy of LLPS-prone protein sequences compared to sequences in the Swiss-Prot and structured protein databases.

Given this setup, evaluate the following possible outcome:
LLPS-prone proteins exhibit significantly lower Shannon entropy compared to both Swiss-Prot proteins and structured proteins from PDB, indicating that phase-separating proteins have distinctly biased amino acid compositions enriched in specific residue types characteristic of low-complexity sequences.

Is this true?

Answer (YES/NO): YES